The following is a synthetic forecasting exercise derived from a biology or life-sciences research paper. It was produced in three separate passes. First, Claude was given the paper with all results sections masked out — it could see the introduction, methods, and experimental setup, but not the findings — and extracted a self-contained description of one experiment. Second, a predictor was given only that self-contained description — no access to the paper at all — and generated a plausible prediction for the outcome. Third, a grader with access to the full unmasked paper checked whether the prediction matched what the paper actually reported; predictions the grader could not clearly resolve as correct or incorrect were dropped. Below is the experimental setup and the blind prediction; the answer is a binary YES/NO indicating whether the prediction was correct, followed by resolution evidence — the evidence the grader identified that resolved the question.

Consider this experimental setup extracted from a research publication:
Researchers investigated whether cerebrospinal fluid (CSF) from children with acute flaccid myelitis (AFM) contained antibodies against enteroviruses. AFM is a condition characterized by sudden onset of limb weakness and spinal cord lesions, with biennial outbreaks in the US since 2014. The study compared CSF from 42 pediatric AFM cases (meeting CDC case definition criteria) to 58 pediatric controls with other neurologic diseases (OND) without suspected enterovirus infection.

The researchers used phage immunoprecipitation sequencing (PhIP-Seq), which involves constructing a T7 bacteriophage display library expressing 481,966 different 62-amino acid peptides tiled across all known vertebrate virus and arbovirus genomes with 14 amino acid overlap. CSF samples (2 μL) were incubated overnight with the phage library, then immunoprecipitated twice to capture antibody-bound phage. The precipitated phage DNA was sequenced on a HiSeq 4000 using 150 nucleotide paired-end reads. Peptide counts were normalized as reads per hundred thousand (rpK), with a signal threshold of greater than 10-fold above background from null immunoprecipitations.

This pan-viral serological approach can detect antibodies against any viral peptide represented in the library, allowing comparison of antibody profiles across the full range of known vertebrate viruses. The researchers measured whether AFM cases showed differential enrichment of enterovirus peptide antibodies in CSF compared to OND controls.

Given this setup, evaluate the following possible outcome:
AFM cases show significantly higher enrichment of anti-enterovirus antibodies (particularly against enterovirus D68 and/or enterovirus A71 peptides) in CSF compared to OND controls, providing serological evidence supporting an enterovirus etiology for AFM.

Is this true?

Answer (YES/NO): YES